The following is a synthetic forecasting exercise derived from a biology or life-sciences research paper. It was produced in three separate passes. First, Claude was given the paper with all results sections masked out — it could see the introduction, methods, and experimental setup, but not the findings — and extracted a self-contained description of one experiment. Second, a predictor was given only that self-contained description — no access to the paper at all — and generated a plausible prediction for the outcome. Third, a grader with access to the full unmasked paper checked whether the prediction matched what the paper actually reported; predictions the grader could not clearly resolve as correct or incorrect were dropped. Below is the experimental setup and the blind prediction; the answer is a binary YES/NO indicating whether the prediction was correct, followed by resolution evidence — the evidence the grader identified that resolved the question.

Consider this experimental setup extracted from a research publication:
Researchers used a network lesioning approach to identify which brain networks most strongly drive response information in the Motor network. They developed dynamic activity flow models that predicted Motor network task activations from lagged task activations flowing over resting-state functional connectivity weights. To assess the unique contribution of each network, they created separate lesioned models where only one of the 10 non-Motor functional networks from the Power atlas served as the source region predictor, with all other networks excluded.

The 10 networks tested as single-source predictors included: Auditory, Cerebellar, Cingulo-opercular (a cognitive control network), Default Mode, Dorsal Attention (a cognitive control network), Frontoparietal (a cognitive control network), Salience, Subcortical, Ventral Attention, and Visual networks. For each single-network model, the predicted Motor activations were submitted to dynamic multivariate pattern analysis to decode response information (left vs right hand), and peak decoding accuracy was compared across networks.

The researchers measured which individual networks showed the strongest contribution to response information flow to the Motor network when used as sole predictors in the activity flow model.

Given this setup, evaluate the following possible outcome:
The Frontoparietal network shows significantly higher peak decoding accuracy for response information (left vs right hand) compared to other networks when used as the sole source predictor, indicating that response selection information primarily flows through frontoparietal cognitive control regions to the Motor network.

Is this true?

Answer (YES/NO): NO